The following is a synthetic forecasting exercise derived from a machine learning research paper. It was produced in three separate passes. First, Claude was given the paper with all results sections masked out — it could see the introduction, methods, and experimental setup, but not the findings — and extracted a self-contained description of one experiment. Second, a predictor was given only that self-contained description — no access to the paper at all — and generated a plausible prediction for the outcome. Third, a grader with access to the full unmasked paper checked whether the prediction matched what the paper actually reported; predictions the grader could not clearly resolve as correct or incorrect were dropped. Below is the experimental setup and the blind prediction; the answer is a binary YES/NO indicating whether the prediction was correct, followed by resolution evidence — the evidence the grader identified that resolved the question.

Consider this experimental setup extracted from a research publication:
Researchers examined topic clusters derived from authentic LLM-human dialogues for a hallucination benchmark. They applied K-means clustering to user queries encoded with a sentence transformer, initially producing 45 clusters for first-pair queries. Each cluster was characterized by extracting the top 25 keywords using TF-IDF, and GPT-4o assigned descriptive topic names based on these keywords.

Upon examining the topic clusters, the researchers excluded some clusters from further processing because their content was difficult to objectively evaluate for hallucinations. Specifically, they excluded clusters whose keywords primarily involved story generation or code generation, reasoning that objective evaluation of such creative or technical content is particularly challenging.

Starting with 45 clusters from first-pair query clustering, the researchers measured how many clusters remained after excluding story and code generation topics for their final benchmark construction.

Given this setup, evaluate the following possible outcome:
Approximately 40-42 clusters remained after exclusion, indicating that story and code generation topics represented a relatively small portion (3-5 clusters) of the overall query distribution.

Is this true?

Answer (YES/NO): NO